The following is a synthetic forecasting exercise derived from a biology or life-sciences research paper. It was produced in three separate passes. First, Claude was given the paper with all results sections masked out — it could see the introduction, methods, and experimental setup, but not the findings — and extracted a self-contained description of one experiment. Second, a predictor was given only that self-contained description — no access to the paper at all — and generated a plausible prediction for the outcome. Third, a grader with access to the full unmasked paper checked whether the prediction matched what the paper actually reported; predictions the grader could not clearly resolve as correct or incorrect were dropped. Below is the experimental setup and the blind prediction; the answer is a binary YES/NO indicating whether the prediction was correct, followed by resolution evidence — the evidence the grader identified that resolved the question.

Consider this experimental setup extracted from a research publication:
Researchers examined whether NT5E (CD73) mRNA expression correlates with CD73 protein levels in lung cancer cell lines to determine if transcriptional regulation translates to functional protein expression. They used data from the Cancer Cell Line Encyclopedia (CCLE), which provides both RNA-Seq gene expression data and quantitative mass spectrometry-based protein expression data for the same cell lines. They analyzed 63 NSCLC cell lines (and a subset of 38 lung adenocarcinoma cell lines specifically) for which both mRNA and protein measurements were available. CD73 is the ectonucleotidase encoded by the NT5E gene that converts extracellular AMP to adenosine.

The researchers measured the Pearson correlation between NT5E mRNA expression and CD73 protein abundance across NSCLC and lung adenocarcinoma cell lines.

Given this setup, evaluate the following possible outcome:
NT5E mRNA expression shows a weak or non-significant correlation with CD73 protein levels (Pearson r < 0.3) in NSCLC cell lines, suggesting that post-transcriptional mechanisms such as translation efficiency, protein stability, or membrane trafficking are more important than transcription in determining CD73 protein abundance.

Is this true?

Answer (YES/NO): NO